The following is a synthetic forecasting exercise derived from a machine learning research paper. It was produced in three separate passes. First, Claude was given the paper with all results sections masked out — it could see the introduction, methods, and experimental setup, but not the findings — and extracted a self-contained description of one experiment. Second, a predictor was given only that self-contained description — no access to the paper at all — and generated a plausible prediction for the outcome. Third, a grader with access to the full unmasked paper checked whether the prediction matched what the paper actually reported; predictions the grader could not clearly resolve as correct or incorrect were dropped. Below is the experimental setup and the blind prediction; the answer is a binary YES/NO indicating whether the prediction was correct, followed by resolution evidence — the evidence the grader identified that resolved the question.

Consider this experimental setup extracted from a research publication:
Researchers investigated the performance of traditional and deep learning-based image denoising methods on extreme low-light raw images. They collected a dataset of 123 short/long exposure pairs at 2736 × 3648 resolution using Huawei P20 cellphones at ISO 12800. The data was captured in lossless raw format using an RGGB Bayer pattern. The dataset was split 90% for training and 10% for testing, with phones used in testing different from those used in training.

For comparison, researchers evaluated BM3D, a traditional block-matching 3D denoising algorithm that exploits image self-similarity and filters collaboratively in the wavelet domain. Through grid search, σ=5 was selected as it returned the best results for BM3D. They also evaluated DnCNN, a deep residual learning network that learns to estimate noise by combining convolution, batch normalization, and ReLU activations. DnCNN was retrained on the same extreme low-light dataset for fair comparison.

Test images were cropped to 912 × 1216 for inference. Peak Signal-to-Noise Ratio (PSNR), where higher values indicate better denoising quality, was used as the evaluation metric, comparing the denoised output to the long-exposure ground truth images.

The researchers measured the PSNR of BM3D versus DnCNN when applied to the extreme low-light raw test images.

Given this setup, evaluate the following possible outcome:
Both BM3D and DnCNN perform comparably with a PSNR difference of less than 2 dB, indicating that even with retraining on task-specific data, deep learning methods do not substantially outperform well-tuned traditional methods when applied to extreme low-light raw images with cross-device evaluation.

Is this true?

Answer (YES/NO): YES